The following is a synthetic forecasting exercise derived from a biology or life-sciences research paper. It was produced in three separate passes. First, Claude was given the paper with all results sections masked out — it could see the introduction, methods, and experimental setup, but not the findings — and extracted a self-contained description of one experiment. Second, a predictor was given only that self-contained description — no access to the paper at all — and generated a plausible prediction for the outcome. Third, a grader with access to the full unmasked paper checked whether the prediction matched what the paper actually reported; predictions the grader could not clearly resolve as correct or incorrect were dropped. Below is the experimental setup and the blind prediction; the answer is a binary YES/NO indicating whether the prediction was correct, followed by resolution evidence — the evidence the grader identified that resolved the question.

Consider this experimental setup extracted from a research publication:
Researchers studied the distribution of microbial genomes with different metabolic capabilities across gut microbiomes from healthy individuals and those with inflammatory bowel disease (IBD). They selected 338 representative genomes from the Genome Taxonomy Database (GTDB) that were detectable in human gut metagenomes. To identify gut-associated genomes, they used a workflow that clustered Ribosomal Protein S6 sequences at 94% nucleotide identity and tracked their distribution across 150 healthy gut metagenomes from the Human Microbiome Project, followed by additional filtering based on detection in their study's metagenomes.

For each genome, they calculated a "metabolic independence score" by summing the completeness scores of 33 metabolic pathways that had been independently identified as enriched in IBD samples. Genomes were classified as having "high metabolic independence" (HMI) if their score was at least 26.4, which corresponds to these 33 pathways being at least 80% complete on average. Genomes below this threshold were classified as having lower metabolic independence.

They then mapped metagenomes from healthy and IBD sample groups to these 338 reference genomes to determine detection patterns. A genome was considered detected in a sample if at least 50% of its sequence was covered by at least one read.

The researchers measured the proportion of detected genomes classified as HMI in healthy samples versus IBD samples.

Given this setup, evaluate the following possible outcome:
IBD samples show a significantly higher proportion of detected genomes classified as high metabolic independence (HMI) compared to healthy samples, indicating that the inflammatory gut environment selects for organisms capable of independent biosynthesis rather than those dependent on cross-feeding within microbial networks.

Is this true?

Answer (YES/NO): YES